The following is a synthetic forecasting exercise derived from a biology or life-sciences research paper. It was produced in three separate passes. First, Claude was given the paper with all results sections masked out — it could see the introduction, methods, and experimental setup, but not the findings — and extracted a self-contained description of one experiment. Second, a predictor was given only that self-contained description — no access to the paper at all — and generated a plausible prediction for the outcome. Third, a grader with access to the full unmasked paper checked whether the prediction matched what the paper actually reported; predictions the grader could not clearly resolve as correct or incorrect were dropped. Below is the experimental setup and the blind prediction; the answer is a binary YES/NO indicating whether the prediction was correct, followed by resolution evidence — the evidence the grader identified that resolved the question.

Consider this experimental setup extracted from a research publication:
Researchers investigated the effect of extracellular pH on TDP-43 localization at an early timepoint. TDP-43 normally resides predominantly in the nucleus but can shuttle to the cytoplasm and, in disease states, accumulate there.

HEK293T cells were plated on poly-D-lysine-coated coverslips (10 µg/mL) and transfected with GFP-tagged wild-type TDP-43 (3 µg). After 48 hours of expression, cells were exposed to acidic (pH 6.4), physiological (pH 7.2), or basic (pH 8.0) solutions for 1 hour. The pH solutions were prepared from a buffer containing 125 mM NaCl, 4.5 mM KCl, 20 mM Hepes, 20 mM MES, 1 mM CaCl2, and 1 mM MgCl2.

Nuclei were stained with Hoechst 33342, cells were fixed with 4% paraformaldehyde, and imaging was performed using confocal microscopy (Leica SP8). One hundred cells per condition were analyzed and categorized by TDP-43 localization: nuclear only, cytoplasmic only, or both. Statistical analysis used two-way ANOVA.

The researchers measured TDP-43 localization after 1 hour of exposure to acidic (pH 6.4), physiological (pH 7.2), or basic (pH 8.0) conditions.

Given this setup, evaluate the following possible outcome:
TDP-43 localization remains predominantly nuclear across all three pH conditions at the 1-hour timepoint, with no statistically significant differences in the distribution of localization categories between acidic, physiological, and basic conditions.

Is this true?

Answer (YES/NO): NO